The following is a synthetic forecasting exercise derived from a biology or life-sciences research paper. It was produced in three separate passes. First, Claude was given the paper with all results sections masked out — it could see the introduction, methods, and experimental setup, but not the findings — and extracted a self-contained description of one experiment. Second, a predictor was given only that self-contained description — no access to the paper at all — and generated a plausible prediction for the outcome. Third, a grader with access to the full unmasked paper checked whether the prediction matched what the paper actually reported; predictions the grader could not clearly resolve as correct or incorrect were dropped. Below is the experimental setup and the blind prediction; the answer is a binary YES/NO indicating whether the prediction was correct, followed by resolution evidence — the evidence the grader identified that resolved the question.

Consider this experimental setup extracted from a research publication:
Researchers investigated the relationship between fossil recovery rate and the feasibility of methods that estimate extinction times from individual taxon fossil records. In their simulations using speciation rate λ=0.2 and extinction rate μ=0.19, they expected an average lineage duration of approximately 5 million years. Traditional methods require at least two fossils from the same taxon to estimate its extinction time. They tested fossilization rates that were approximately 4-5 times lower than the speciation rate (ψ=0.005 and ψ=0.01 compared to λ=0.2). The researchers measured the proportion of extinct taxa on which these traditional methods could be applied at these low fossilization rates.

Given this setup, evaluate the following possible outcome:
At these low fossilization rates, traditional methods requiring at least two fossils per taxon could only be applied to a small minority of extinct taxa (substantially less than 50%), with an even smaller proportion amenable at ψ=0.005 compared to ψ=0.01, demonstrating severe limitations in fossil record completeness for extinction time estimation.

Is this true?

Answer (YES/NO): YES